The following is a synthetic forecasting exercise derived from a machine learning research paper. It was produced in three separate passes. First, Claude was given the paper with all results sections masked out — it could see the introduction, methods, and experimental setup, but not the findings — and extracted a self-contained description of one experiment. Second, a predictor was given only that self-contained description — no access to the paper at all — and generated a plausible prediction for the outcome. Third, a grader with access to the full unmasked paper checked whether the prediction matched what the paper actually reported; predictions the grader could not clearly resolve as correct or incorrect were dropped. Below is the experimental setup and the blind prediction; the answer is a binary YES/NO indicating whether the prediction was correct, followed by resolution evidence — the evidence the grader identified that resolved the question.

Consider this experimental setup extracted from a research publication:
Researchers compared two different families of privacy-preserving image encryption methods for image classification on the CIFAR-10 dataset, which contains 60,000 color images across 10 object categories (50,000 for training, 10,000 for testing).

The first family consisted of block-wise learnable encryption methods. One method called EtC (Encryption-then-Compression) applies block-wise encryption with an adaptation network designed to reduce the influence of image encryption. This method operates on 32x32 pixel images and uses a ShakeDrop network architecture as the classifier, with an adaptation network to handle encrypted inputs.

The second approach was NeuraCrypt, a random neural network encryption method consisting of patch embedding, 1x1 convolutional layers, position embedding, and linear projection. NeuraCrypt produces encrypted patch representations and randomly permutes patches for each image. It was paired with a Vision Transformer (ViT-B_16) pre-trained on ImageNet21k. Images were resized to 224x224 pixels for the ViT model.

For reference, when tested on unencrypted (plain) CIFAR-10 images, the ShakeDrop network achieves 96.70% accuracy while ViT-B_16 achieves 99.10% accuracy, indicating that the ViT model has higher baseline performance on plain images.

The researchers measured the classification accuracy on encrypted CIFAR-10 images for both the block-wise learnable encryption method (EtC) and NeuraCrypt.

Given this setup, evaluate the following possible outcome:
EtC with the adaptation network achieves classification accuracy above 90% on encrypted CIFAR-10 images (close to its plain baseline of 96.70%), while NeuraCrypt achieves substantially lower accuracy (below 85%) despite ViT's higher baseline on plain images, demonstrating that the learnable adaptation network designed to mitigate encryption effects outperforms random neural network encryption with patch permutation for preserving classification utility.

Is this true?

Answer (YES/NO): NO